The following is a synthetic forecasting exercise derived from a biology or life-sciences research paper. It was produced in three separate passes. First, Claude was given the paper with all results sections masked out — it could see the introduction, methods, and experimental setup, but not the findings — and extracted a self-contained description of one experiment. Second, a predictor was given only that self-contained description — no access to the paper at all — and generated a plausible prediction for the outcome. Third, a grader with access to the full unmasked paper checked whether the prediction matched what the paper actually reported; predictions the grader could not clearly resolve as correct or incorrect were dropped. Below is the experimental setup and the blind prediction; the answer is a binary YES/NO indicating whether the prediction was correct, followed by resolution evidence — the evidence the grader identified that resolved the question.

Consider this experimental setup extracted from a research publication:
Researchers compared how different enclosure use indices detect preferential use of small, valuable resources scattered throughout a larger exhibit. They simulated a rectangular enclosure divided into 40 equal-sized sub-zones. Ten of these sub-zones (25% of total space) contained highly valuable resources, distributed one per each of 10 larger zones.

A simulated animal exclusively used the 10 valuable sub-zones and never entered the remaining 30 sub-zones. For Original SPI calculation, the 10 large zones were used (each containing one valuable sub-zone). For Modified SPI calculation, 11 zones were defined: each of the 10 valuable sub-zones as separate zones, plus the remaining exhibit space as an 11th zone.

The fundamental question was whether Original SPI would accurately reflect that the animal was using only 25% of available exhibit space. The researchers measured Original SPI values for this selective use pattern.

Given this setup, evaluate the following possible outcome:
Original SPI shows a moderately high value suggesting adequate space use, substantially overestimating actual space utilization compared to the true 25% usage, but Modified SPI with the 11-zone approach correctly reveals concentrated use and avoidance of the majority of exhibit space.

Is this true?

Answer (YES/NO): NO